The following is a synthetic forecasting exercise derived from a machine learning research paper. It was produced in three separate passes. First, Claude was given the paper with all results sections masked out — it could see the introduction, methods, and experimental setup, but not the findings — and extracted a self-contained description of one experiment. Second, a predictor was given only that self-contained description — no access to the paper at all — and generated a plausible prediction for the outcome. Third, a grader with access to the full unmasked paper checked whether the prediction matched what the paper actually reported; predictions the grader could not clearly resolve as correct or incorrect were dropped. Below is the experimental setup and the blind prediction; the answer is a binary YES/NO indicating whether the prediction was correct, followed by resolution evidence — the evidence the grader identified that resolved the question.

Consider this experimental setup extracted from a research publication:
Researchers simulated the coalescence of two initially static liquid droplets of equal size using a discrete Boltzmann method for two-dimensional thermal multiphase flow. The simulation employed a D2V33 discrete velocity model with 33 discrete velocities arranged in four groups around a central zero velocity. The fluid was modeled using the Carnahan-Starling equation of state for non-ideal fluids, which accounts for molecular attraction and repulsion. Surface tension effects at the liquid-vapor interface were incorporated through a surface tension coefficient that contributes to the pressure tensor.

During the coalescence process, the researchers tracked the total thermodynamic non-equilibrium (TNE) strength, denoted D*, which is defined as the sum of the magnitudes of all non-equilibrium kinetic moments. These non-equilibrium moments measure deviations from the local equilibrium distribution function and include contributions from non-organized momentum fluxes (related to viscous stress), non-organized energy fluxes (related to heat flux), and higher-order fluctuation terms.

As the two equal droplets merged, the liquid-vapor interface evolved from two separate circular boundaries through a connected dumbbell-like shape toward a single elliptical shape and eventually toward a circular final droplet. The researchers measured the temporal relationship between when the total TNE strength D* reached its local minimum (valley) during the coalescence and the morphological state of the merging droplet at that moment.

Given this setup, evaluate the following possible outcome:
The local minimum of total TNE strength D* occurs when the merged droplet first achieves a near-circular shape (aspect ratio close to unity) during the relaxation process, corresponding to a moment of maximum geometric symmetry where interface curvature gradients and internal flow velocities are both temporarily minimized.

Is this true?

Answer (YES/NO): NO